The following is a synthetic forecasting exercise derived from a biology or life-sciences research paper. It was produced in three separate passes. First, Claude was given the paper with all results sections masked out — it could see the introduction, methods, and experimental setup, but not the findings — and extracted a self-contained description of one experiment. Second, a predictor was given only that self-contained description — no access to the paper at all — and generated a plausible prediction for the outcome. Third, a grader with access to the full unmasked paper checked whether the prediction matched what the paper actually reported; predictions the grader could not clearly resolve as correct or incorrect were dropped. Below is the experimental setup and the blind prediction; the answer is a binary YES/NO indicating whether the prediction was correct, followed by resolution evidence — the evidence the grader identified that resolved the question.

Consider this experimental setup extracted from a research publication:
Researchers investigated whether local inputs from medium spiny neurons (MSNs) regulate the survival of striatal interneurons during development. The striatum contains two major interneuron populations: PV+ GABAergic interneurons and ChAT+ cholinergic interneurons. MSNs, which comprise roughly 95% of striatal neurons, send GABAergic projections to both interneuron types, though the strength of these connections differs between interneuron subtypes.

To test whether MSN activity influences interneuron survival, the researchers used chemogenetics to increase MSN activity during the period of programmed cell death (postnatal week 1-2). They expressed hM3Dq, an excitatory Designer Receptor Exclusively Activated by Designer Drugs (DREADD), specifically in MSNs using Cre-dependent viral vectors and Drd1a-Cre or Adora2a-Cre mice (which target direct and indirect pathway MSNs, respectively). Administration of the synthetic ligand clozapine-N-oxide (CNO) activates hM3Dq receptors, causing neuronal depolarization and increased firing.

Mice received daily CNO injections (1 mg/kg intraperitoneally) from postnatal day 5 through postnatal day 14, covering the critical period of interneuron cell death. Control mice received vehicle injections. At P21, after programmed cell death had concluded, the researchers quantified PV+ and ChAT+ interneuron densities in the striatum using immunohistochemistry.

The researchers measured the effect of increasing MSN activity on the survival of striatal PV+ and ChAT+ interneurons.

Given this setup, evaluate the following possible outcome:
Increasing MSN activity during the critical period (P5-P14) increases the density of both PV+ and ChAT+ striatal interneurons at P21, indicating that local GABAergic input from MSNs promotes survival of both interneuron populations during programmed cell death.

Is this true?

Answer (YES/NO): NO